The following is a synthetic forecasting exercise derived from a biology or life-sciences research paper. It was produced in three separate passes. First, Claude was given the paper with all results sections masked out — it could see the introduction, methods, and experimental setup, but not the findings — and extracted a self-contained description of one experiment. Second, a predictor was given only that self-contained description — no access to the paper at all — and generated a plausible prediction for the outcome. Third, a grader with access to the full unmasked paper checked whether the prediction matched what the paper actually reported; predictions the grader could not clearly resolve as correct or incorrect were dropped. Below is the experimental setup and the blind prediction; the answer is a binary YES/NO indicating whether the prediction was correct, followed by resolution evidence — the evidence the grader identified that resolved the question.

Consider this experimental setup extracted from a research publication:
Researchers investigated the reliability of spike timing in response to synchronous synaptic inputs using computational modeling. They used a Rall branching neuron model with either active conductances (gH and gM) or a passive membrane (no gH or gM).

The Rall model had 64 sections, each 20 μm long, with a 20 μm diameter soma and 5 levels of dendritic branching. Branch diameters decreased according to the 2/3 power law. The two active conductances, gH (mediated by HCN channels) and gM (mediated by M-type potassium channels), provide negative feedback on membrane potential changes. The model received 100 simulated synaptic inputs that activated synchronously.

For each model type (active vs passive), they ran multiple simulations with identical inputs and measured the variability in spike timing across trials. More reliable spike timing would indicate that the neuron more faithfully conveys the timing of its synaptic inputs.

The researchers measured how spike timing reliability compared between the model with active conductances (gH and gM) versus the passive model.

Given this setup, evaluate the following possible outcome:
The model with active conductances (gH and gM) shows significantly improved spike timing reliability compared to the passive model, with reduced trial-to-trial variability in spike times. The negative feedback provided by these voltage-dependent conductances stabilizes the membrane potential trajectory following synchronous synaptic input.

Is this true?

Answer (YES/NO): YES